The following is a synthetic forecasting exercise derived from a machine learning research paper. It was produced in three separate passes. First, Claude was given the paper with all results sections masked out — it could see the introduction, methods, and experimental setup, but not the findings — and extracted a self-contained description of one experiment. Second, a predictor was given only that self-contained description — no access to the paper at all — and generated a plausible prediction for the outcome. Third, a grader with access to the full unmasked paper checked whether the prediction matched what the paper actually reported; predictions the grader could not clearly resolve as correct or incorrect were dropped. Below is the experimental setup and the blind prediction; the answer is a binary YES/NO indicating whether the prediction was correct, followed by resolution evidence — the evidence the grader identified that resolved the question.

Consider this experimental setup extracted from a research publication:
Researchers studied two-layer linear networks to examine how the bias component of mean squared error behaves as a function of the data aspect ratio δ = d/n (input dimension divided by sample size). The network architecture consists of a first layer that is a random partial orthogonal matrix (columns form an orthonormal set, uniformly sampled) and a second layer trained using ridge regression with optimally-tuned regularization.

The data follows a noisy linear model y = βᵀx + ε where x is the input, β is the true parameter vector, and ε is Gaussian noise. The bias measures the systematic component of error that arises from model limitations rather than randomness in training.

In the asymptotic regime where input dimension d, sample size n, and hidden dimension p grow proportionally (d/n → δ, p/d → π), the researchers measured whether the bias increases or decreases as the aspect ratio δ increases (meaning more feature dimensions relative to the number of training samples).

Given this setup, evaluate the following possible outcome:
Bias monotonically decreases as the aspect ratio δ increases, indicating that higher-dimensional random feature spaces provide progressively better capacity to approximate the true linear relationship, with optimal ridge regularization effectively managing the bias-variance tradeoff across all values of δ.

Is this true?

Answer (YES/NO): NO